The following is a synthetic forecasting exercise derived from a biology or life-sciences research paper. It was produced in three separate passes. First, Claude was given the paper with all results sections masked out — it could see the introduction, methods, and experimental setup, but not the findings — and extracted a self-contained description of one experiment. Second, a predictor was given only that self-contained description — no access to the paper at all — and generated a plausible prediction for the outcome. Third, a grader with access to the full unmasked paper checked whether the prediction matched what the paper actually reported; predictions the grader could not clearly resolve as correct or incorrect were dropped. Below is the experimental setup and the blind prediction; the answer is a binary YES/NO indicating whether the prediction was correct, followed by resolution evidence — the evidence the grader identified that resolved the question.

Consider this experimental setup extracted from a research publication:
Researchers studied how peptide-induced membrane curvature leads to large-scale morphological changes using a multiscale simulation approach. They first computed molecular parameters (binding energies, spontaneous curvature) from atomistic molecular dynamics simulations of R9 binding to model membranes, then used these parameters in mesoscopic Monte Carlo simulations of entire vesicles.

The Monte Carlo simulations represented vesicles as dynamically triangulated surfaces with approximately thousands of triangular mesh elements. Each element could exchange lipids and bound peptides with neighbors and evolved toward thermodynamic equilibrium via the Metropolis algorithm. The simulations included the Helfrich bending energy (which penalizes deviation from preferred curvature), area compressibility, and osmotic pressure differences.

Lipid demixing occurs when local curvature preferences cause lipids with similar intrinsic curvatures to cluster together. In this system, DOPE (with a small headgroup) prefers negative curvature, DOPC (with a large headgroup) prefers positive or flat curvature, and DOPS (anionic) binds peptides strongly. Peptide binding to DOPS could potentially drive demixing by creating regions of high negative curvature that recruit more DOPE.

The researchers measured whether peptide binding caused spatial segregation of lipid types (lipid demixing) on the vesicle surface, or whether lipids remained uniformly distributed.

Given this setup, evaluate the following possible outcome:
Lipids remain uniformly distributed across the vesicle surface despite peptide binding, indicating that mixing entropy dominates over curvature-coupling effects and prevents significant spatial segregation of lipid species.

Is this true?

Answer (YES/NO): NO